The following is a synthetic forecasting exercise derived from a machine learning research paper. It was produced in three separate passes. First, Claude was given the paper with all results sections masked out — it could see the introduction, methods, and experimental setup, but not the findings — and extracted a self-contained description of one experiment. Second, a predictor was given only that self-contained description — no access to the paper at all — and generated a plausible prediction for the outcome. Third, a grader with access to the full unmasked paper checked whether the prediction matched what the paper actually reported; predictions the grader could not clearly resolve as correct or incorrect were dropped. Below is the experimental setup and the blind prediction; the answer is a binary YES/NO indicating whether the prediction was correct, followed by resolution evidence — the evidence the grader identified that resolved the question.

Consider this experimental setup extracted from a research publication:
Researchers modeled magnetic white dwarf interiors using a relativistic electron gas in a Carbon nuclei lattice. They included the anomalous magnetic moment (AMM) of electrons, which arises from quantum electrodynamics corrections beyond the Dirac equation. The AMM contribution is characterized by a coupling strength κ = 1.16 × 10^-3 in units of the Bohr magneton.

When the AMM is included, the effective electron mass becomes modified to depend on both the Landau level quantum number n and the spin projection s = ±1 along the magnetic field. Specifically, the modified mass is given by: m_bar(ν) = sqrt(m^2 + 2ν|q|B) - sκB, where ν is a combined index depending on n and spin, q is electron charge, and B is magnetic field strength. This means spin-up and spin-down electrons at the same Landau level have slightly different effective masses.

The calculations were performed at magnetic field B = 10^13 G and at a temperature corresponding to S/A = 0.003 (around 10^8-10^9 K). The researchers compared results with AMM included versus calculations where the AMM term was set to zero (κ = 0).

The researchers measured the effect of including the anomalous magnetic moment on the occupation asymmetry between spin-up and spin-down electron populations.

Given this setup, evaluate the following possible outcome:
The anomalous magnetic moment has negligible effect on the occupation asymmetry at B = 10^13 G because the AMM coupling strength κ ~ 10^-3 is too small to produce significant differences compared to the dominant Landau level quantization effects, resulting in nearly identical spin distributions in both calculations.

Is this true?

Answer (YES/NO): NO